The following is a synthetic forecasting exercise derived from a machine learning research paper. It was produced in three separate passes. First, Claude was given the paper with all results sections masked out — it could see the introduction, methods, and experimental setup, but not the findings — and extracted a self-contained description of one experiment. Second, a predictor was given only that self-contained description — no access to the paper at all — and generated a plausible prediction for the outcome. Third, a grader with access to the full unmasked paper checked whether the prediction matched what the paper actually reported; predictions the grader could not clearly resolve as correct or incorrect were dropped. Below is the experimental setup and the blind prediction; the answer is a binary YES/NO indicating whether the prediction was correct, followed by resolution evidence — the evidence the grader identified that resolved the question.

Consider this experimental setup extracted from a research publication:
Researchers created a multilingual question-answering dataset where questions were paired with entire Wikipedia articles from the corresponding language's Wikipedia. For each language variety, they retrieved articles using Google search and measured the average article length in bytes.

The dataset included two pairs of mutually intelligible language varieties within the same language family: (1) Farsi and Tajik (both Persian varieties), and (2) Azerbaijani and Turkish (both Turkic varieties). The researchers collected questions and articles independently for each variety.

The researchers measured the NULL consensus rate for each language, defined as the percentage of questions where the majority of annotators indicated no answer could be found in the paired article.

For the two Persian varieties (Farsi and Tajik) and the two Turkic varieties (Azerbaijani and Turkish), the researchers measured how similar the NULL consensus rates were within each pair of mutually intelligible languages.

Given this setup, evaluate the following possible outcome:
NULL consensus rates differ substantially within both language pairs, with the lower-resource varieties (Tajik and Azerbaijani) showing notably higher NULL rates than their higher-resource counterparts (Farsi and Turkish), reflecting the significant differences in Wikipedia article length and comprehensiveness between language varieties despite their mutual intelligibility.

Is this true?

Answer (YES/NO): NO